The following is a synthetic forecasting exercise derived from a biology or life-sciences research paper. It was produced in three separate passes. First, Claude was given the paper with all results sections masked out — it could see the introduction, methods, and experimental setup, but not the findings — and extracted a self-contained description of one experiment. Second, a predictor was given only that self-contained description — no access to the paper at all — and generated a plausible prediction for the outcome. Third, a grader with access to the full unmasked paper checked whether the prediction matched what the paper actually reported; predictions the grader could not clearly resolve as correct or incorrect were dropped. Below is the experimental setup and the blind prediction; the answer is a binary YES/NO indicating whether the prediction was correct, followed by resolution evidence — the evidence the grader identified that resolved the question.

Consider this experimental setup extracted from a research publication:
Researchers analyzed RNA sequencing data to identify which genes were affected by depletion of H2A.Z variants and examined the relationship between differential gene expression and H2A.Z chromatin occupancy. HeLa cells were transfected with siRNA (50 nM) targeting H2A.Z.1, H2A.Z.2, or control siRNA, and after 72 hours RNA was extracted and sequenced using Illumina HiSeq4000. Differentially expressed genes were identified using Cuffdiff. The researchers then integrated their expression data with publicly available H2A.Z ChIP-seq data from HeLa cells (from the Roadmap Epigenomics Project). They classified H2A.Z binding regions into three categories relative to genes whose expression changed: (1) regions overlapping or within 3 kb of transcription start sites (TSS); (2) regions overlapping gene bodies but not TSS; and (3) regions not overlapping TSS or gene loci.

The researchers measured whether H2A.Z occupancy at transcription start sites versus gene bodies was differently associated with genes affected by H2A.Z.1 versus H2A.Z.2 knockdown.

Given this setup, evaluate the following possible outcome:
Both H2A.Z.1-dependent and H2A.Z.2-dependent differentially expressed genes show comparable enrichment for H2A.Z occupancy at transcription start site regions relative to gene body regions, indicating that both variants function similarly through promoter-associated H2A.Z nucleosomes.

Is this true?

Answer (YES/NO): NO